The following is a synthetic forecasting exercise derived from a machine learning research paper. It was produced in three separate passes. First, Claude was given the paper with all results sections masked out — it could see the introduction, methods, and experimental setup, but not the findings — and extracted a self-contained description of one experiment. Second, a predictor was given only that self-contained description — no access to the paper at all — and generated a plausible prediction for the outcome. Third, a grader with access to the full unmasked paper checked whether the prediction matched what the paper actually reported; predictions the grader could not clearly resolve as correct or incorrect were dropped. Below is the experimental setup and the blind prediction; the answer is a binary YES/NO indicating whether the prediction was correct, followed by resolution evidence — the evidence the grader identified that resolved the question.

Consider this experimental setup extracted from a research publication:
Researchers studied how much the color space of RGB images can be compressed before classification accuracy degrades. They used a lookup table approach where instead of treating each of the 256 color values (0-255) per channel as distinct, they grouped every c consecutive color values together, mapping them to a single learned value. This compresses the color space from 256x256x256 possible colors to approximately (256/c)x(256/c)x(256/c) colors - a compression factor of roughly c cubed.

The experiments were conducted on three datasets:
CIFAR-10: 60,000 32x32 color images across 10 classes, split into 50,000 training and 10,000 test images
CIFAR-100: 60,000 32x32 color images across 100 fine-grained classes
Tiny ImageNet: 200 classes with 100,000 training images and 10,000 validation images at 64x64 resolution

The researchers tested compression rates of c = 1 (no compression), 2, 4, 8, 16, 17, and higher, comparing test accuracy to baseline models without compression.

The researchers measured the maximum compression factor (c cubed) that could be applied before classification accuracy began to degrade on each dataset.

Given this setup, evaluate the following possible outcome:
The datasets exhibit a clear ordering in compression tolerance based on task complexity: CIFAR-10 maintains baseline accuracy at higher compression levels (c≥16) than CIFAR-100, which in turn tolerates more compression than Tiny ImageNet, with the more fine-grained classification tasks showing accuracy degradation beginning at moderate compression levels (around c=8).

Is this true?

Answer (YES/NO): NO